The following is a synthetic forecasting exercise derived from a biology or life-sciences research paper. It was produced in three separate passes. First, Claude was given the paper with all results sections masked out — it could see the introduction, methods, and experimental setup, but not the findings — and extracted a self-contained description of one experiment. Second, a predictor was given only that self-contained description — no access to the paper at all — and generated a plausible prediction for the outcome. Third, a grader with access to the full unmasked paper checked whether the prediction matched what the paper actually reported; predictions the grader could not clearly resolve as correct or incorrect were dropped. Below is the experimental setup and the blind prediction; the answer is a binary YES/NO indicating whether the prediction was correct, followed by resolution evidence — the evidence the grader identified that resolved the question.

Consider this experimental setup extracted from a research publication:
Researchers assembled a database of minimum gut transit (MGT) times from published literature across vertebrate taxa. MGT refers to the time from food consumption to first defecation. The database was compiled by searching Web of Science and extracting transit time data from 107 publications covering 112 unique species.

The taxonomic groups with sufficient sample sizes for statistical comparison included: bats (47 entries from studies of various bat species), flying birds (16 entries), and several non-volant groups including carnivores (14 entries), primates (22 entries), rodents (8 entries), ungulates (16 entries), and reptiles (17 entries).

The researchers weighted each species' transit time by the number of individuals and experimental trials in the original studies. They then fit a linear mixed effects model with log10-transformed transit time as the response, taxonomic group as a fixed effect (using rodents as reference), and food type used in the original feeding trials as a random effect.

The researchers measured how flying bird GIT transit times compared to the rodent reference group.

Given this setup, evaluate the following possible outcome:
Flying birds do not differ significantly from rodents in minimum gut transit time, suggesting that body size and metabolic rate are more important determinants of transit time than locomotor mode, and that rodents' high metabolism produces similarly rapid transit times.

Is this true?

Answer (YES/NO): NO